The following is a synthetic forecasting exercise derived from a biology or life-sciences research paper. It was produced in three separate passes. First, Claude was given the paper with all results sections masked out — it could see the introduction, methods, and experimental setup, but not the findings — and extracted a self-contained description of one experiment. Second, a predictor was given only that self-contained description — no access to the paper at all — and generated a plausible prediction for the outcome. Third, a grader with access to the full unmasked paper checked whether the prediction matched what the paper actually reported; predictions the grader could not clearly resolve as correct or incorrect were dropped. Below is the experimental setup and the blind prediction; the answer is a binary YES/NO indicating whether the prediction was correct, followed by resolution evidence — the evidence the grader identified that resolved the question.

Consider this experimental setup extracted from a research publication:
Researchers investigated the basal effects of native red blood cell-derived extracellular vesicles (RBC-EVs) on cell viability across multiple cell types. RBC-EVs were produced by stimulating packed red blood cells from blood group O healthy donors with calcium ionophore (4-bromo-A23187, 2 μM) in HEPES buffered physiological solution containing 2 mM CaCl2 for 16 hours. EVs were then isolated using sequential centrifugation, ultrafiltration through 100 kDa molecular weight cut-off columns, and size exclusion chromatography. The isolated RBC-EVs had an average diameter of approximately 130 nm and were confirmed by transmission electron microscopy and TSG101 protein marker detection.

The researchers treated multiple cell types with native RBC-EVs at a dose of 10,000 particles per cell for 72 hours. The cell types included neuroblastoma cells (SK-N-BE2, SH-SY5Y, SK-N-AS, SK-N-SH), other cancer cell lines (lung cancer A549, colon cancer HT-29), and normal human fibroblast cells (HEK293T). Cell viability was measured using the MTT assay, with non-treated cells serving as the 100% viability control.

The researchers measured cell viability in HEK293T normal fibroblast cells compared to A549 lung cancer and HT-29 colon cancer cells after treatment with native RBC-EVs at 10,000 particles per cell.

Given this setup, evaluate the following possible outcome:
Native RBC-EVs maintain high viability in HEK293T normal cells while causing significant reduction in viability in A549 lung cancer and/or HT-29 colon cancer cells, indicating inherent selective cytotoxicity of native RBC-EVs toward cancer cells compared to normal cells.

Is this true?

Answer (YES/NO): NO